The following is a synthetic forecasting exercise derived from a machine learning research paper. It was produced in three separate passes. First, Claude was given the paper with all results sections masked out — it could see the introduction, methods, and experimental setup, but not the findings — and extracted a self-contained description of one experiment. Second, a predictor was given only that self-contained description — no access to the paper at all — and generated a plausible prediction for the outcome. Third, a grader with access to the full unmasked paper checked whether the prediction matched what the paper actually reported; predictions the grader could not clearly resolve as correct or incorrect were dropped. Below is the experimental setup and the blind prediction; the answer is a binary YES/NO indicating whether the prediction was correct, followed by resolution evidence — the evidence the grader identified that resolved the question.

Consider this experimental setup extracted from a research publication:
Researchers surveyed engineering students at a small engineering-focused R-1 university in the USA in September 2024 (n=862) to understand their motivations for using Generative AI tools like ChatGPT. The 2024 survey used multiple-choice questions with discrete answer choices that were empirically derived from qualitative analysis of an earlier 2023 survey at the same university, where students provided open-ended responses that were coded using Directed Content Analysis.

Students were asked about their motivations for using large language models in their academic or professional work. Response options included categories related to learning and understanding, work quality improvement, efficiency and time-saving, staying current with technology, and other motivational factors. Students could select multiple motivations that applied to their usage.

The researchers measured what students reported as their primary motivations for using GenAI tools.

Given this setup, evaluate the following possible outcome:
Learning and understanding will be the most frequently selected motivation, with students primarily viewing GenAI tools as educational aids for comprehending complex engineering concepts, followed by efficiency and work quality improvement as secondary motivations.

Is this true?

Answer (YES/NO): NO